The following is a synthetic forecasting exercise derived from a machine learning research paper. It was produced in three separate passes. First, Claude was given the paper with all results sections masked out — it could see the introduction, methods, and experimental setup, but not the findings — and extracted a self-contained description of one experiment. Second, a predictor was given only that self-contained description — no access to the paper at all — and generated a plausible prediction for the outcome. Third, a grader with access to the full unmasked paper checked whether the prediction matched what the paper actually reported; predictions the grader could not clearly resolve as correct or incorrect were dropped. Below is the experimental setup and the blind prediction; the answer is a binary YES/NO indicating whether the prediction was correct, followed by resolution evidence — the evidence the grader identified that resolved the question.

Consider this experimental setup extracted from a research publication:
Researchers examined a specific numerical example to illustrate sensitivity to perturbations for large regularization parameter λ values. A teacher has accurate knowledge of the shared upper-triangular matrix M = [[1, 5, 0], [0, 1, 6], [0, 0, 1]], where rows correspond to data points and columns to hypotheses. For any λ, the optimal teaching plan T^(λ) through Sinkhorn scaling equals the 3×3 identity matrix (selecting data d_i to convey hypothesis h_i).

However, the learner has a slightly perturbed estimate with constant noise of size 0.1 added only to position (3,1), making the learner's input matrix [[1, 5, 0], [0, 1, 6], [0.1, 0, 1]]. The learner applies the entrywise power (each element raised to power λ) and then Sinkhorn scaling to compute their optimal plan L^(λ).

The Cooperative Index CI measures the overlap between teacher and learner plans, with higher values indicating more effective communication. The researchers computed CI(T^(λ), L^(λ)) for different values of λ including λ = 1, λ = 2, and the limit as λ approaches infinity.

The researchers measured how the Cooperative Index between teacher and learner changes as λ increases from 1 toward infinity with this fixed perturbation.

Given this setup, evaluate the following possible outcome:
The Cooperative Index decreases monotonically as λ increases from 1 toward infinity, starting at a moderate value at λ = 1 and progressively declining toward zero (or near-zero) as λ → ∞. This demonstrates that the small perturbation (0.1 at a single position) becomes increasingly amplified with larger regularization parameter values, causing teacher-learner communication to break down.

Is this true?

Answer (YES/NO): YES